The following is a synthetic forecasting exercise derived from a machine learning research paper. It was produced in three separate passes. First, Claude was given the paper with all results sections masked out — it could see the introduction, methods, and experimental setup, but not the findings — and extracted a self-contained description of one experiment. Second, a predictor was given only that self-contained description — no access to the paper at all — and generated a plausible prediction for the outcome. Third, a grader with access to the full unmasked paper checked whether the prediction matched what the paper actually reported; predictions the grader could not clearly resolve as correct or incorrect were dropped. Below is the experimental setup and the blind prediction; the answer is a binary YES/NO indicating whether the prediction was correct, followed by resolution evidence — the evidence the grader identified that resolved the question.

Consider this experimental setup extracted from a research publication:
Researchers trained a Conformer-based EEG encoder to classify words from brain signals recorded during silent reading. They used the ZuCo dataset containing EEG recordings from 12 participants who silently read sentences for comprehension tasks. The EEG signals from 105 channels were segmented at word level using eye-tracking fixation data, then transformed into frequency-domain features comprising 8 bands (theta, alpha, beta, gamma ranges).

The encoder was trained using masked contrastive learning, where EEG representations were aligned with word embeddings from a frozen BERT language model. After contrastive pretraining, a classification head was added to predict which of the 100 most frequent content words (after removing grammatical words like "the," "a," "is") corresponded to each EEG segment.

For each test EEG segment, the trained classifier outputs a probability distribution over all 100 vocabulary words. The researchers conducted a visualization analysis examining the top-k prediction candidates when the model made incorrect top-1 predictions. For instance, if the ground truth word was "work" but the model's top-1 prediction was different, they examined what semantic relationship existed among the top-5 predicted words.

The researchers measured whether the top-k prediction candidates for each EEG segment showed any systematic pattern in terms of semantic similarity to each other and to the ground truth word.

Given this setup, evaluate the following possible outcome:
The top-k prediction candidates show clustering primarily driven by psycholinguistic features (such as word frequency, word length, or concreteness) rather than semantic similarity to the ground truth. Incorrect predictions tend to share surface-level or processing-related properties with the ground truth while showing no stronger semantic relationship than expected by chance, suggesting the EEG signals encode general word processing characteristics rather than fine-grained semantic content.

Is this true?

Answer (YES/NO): NO